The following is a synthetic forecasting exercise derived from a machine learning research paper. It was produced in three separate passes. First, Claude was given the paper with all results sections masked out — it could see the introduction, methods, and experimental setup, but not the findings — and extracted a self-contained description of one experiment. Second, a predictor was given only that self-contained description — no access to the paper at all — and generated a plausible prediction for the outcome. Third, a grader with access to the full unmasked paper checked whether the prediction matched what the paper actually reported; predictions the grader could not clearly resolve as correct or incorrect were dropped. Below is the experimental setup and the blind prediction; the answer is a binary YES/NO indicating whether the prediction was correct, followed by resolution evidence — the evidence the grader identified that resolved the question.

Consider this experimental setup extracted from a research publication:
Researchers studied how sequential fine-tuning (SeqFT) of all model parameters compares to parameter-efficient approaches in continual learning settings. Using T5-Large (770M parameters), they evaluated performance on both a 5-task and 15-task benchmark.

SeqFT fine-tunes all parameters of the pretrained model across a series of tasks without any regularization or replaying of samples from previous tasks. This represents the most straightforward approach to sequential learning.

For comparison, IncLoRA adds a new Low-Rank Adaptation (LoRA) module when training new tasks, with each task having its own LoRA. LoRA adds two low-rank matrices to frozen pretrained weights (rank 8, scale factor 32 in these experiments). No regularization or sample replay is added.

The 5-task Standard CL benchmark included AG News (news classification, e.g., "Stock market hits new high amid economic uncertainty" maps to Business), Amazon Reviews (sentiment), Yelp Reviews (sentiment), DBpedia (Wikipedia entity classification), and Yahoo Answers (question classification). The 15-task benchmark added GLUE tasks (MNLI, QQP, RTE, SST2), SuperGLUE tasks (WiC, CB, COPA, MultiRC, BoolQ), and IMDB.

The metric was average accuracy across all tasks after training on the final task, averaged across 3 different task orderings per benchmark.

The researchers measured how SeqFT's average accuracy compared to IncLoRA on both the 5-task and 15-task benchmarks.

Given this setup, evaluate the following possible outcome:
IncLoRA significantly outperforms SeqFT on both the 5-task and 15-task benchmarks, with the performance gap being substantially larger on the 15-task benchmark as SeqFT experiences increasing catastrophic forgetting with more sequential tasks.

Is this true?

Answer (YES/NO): YES